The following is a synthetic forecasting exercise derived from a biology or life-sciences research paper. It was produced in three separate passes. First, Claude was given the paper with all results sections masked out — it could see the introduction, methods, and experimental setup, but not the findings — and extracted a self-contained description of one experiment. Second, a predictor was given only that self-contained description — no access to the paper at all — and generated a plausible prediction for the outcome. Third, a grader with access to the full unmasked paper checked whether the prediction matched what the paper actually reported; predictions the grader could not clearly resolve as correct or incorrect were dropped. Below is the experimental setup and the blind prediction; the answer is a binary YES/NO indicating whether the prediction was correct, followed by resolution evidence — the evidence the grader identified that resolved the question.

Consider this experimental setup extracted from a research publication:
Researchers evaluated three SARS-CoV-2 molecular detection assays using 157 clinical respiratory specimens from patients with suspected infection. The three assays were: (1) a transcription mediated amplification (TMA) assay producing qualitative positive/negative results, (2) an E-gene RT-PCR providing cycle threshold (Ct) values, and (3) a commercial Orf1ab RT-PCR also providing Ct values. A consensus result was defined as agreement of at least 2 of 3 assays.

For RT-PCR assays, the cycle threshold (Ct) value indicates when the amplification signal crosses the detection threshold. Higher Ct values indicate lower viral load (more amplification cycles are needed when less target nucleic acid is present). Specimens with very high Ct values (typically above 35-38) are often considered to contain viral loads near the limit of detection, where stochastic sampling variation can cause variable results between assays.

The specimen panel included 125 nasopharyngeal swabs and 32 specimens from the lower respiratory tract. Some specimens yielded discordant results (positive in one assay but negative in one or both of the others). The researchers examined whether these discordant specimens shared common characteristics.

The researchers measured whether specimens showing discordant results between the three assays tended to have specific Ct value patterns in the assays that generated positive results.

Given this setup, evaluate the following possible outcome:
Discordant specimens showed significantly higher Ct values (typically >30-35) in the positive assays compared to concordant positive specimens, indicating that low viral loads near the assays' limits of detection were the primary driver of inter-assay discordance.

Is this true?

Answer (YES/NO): YES